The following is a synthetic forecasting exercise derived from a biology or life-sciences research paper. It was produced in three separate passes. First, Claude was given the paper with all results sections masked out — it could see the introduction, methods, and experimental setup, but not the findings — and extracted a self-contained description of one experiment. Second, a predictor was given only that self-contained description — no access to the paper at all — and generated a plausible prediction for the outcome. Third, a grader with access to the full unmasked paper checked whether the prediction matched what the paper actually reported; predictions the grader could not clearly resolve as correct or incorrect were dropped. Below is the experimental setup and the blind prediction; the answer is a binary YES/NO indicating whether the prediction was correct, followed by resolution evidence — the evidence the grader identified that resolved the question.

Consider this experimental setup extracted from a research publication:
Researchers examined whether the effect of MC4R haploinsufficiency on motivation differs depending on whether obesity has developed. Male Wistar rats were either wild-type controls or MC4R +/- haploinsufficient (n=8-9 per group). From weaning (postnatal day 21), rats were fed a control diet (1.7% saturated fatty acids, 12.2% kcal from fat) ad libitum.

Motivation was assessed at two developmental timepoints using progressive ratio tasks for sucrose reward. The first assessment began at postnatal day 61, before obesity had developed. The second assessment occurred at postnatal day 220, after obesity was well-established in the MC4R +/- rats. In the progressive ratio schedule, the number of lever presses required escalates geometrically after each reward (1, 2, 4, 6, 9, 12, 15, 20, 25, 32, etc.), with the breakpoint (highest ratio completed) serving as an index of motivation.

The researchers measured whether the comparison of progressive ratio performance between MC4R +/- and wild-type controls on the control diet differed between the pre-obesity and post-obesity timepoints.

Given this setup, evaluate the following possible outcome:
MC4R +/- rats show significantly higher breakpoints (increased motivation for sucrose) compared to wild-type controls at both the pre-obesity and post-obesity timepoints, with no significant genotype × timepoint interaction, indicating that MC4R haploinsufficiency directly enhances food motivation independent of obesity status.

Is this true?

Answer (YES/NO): NO